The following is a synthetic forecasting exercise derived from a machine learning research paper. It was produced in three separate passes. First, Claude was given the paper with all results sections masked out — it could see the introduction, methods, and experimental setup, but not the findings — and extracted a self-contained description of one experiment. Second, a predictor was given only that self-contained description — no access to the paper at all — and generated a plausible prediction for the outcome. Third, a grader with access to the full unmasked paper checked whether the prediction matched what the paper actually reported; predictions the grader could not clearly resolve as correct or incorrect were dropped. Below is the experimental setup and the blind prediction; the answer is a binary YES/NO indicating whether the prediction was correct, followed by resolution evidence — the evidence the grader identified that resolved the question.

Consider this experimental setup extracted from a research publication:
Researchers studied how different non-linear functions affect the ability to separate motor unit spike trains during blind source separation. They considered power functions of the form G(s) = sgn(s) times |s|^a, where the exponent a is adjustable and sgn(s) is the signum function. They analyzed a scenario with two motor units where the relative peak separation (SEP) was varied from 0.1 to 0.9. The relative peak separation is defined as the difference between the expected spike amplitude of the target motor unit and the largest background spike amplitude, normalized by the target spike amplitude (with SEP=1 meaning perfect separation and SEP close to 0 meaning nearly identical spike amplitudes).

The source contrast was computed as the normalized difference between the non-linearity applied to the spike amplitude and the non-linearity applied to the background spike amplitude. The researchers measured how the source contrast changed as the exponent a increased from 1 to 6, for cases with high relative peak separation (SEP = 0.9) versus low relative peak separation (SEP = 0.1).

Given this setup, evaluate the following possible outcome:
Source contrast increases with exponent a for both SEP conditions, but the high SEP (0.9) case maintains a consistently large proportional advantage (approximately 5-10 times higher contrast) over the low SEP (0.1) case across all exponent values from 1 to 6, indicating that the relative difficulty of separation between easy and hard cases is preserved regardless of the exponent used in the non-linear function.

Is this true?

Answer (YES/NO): NO